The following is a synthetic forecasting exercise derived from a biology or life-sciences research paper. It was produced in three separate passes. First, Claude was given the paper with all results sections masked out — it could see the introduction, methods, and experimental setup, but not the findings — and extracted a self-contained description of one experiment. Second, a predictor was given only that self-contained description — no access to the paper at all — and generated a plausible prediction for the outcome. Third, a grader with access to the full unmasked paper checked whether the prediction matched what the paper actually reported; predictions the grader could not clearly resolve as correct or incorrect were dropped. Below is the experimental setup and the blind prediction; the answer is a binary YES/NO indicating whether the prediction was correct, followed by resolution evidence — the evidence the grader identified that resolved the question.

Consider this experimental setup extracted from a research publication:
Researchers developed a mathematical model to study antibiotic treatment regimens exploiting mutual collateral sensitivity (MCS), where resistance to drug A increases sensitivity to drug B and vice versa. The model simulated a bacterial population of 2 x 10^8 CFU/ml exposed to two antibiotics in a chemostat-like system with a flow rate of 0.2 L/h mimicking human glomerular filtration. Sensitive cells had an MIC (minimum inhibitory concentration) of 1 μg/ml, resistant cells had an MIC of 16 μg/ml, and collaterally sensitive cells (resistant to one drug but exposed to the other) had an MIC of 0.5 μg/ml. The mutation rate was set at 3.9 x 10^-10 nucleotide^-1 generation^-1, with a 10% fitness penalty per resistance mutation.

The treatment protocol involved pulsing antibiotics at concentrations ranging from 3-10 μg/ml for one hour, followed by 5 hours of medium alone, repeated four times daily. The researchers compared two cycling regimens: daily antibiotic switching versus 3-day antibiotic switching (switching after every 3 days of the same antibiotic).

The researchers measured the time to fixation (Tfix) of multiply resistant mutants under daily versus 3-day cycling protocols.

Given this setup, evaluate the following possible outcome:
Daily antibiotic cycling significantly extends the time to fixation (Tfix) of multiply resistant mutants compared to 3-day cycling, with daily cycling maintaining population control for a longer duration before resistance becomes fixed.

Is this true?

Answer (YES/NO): NO